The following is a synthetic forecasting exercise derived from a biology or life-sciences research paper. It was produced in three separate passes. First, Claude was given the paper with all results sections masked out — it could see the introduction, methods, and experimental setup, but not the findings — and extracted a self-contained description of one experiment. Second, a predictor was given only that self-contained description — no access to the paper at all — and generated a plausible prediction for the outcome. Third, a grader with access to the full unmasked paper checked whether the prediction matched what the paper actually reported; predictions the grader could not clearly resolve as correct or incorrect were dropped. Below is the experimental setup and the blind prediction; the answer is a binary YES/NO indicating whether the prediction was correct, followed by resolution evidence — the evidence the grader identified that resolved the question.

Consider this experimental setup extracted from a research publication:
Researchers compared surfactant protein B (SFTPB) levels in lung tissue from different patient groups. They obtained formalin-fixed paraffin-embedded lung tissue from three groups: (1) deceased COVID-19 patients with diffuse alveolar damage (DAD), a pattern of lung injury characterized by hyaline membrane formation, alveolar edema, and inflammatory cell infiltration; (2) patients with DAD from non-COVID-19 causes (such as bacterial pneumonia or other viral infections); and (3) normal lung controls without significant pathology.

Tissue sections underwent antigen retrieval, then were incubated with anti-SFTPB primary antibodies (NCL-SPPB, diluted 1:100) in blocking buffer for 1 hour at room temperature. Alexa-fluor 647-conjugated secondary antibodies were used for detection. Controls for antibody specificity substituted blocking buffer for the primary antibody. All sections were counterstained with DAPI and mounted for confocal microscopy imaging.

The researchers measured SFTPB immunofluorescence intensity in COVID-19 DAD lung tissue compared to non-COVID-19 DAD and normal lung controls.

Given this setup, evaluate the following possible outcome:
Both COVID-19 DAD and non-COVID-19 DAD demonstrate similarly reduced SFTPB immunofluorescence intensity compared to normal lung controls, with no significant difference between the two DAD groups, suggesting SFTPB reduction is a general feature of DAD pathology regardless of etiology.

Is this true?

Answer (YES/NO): NO